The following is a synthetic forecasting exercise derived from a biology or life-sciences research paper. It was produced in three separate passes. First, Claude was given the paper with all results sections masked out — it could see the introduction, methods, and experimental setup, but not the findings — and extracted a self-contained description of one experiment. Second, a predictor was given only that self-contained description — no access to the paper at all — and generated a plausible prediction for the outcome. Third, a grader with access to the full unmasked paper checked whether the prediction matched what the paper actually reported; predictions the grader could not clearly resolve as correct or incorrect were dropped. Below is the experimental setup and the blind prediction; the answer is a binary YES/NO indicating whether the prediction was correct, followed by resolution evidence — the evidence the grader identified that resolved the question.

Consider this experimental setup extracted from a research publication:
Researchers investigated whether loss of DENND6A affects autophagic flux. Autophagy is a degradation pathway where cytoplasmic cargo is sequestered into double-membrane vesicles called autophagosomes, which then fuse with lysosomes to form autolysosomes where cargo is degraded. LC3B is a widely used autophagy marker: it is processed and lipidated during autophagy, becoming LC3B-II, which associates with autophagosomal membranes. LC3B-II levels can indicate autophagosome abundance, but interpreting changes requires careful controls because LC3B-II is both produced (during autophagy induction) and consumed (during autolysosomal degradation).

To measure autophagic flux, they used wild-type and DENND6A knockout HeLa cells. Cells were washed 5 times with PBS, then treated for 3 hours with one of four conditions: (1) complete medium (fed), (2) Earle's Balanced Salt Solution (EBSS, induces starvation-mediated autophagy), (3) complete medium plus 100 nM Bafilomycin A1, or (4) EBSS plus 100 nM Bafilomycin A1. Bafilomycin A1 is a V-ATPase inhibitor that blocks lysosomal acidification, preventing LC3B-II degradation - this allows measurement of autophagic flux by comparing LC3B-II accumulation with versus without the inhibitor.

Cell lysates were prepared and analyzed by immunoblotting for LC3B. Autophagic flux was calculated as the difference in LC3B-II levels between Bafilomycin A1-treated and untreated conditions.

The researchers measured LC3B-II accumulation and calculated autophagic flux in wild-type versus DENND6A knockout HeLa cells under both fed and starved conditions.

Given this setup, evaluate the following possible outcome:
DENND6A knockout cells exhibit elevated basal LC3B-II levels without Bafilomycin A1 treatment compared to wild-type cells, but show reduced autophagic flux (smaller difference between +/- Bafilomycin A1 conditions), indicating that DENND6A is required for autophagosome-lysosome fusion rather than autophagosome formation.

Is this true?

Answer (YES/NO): NO